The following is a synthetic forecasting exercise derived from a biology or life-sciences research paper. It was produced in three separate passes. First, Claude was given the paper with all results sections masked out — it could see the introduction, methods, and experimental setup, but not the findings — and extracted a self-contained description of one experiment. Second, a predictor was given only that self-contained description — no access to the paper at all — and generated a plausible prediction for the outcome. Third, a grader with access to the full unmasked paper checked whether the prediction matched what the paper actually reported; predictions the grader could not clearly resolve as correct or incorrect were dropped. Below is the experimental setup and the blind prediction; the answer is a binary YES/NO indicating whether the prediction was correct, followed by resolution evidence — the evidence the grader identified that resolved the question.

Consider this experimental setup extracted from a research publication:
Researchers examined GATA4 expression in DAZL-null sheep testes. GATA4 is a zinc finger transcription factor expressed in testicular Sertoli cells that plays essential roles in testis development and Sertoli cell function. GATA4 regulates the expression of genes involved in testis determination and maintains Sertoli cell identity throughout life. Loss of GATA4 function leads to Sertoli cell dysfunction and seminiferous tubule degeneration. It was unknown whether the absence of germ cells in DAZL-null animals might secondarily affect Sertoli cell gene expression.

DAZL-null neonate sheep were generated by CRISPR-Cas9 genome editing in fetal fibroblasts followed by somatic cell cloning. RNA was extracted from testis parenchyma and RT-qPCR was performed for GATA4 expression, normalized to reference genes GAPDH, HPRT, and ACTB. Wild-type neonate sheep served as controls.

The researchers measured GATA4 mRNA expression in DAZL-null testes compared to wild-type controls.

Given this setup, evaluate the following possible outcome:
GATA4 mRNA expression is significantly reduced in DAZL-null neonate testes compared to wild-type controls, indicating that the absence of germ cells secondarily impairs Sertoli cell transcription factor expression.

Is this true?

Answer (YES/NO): NO